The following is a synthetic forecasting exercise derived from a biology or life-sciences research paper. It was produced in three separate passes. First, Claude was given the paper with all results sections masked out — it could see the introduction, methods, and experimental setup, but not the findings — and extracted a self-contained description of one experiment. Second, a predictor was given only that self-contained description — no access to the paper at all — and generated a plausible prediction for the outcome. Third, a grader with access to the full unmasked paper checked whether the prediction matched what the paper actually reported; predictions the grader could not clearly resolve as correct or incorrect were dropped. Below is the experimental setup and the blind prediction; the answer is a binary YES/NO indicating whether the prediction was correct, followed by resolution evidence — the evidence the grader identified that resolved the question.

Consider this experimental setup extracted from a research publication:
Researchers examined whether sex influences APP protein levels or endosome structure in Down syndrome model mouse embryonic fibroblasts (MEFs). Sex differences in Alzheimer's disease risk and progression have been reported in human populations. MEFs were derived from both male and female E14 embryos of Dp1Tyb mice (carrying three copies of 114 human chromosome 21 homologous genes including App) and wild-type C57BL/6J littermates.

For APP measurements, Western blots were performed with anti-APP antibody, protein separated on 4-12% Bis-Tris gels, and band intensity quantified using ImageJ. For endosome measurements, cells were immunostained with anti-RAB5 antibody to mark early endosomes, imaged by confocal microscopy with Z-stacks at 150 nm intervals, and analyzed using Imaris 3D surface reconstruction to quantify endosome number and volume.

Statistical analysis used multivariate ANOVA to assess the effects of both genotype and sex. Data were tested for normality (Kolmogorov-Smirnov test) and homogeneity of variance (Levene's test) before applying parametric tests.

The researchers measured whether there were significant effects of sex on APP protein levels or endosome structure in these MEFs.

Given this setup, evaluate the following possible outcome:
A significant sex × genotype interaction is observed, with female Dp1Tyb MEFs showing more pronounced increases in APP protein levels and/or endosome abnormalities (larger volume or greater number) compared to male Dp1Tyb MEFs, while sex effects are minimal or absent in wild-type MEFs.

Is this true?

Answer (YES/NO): NO